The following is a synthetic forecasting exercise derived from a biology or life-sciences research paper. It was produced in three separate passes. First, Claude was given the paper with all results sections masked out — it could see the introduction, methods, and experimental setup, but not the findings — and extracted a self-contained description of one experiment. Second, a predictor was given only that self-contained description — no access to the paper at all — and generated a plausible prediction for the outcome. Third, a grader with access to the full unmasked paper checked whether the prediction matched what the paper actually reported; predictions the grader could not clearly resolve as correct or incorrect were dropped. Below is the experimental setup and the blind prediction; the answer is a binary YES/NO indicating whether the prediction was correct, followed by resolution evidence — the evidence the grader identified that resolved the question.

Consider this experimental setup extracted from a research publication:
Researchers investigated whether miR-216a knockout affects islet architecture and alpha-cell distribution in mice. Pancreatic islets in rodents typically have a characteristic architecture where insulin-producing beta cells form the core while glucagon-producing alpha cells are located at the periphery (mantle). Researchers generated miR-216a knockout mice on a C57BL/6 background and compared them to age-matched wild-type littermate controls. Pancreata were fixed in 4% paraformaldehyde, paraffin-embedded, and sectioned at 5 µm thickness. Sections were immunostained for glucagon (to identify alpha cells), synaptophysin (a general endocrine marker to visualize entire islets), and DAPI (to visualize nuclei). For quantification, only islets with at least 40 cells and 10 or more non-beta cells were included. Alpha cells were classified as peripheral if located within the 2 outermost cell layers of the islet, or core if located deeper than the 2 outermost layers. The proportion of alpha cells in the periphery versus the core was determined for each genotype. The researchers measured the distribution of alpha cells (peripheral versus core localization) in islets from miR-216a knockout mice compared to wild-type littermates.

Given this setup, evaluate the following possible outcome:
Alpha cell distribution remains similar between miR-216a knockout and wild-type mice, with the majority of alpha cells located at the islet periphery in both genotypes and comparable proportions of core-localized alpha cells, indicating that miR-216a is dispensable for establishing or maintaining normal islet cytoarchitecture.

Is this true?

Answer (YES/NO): YES